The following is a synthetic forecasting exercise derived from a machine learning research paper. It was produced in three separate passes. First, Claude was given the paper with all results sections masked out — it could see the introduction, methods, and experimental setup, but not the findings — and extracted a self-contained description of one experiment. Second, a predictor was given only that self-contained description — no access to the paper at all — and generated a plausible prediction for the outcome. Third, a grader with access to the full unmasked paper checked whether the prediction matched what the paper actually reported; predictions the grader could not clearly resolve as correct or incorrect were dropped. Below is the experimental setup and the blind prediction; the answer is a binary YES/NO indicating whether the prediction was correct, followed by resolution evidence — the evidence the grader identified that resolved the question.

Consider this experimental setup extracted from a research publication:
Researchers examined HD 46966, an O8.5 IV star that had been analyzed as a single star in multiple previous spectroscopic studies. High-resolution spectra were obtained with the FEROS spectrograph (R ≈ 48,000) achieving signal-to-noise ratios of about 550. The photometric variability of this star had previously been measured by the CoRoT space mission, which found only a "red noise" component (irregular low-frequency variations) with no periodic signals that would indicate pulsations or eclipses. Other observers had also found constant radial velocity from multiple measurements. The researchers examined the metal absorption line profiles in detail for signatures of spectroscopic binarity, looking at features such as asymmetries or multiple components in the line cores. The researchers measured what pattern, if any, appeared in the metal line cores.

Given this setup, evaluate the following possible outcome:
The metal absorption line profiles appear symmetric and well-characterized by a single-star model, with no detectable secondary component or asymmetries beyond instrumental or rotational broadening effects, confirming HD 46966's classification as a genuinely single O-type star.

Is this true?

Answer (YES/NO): NO